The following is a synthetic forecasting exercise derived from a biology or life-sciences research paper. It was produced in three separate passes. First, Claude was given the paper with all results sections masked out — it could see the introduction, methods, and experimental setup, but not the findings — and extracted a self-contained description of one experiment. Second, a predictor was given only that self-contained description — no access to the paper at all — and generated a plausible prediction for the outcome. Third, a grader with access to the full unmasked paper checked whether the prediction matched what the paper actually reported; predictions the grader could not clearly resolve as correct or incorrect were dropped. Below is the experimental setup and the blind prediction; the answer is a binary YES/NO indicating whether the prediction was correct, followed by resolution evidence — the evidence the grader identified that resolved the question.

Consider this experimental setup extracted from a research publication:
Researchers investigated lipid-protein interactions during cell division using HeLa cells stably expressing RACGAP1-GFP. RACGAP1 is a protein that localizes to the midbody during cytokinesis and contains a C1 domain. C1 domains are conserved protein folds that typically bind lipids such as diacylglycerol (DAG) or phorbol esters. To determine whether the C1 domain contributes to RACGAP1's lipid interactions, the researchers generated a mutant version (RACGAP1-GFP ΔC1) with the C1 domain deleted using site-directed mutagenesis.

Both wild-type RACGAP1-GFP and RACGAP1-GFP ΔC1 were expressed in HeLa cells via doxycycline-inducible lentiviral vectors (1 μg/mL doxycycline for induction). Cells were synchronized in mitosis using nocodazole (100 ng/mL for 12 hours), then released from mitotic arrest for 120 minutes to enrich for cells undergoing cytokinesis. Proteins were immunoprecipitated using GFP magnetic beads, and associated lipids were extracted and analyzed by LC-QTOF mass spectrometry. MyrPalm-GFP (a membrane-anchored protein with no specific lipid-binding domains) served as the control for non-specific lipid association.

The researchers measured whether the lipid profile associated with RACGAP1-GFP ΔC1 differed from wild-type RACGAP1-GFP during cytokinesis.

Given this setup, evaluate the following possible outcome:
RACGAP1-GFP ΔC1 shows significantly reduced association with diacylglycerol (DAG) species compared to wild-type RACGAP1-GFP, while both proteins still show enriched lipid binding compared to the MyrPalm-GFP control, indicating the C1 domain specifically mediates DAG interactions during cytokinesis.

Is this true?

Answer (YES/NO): NO